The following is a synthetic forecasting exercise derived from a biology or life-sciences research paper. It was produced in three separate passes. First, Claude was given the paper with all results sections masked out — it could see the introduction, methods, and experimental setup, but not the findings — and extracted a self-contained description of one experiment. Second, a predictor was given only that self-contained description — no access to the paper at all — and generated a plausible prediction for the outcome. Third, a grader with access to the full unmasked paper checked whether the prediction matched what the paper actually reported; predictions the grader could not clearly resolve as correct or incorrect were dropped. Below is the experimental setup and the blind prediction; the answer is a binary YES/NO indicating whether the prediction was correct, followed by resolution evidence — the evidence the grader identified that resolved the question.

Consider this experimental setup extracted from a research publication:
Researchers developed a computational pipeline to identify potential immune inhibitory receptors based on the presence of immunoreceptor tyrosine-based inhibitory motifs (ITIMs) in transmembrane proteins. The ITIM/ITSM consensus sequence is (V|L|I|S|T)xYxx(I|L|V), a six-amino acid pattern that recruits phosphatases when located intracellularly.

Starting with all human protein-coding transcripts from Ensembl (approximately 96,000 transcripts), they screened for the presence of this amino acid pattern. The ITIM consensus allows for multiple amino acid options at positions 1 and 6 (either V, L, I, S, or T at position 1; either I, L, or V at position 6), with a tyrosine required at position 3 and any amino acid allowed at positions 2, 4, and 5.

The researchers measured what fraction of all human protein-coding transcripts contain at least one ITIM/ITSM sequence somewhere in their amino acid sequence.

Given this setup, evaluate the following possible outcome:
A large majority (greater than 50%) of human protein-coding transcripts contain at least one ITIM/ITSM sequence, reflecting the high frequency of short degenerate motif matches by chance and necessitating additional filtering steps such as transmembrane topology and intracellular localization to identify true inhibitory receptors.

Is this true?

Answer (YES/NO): NO